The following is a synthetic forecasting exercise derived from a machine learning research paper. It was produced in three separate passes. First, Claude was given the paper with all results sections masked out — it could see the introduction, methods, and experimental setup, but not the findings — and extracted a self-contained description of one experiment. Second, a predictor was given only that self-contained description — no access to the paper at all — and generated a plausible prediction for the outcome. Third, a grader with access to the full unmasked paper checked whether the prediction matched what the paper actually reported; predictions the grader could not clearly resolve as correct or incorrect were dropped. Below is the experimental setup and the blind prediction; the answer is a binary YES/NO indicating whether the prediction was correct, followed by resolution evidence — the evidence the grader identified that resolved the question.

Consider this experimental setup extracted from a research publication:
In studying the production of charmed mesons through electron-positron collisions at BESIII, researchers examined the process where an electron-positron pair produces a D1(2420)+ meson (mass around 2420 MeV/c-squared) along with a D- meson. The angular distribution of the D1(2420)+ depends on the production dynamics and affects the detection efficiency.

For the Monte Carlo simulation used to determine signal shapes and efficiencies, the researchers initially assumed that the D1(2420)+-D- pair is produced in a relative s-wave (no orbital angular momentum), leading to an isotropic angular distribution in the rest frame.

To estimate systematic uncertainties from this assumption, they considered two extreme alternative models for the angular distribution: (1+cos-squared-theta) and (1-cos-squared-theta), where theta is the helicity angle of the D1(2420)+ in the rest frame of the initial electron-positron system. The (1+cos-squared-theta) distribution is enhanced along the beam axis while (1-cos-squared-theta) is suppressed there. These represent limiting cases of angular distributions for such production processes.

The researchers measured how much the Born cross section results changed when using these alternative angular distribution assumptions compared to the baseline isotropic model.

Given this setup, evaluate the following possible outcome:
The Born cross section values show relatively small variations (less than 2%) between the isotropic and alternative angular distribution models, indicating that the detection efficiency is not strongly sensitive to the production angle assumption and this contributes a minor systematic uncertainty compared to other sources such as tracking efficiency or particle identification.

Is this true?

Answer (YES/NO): NO